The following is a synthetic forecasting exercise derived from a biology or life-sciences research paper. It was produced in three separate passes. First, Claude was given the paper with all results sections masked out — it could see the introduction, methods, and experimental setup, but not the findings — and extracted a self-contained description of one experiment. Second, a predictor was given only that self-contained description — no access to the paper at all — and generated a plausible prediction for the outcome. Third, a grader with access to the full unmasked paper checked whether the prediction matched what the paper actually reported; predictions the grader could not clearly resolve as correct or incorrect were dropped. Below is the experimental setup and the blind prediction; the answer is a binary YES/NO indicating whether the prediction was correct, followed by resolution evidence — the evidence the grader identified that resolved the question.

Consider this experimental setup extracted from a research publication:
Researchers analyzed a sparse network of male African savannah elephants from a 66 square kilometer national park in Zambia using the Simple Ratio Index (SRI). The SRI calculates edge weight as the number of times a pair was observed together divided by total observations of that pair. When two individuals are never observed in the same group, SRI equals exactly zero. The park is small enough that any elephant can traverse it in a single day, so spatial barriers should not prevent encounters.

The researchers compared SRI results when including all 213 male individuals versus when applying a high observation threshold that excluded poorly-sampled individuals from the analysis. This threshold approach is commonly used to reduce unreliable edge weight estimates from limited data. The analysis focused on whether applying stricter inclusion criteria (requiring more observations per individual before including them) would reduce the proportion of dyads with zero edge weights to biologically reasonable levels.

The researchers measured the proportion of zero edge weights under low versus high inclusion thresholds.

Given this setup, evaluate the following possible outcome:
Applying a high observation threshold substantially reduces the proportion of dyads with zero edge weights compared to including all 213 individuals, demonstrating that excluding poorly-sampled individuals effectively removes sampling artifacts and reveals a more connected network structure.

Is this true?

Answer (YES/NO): NO